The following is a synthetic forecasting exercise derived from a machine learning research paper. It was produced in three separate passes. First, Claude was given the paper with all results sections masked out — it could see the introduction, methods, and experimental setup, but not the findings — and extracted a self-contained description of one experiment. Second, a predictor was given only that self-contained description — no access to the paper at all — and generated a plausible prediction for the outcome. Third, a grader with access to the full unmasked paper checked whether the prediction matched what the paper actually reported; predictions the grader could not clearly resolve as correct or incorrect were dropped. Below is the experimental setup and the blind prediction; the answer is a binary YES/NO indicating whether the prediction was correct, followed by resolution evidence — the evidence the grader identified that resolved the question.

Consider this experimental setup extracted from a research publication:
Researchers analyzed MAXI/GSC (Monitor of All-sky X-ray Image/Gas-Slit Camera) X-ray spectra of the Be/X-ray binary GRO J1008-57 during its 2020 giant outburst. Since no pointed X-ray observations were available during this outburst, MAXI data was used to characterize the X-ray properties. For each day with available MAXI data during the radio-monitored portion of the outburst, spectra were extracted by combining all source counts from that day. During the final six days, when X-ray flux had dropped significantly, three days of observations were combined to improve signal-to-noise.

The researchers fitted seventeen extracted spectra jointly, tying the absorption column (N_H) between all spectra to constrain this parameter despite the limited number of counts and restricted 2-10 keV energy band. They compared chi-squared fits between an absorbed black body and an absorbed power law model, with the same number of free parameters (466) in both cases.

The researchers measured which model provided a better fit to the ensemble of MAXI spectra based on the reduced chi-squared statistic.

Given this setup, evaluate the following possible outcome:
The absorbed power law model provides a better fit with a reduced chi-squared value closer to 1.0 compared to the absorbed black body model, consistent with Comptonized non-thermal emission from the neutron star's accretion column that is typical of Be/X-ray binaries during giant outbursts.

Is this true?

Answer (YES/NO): YES